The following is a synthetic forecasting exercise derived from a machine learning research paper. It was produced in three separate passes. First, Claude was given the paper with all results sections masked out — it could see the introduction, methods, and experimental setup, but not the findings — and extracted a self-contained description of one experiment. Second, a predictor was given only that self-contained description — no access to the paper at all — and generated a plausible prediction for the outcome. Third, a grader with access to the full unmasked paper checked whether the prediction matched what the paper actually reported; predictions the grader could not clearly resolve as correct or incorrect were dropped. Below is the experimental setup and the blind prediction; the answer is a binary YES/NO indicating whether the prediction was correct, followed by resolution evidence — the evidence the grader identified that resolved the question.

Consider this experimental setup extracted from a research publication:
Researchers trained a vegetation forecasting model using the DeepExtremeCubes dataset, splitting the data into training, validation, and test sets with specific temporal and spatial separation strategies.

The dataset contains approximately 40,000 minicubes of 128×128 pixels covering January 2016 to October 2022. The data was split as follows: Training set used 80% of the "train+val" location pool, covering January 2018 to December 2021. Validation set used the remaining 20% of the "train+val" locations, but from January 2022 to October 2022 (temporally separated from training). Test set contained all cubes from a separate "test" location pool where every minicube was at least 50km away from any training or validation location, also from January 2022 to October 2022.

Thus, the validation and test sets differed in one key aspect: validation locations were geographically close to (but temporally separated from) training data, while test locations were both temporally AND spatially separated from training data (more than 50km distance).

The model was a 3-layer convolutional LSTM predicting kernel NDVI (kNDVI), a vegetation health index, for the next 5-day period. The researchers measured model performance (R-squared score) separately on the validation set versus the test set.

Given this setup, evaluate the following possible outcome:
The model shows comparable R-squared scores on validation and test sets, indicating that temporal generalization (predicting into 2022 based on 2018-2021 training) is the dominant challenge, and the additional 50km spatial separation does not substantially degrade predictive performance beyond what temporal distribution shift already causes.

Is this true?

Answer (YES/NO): NO